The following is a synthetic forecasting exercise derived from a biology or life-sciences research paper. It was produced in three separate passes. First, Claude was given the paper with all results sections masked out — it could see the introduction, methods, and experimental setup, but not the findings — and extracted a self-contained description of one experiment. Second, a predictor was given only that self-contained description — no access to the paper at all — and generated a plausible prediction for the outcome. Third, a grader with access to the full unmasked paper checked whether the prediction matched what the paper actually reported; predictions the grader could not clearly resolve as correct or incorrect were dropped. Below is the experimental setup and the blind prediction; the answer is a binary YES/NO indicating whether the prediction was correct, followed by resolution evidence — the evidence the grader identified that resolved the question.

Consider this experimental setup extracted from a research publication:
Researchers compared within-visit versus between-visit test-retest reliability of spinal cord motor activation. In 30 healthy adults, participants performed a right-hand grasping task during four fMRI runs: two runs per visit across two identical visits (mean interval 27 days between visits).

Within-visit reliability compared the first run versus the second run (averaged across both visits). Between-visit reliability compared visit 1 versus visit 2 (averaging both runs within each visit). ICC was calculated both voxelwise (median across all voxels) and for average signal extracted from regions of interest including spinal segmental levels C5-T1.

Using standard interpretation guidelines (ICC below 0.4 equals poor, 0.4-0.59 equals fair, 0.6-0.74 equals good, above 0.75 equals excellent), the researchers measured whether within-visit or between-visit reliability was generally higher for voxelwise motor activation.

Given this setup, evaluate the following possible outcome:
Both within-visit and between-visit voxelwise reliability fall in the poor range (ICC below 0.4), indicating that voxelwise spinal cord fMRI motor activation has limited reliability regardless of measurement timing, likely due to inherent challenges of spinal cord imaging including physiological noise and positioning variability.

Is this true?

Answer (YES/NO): YES